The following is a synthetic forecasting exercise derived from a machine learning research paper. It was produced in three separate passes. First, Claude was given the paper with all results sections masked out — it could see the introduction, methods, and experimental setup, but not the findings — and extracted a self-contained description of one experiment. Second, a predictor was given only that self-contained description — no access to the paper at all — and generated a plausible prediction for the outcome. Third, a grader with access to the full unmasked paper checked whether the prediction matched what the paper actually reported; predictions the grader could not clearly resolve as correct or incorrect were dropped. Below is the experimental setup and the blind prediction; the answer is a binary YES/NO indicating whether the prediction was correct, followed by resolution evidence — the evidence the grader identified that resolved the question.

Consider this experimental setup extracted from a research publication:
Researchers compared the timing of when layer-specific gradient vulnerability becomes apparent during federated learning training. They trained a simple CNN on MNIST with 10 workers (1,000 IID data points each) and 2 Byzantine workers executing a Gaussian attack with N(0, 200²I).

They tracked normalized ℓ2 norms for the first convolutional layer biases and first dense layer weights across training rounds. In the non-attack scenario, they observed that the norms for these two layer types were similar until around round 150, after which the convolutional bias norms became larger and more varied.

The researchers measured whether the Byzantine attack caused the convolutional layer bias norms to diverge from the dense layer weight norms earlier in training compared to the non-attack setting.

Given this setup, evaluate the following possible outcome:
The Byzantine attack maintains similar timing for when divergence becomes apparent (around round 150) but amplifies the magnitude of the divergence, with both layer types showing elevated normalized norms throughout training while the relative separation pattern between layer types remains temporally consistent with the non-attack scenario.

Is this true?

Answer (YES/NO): NO